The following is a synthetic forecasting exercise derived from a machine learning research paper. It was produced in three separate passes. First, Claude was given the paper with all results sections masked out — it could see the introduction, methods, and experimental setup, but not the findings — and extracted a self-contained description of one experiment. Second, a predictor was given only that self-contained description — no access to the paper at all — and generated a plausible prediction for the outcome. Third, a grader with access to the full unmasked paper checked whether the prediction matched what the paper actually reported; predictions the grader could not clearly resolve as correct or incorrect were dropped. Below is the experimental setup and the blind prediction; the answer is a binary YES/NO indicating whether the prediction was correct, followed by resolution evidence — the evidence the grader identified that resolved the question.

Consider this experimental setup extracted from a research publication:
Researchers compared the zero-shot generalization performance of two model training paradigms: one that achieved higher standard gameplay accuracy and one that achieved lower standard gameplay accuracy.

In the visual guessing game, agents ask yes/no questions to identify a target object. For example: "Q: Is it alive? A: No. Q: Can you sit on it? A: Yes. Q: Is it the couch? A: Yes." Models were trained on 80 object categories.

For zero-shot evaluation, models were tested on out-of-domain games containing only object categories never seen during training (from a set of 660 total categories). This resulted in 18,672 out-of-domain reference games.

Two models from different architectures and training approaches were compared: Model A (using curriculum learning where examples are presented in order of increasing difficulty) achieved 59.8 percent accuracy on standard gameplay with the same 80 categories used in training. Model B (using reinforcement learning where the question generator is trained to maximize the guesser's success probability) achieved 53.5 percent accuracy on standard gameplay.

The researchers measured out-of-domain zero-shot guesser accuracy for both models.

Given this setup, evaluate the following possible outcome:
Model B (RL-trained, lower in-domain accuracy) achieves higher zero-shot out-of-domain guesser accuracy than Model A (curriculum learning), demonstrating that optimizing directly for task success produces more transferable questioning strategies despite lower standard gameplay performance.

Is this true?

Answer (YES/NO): YES